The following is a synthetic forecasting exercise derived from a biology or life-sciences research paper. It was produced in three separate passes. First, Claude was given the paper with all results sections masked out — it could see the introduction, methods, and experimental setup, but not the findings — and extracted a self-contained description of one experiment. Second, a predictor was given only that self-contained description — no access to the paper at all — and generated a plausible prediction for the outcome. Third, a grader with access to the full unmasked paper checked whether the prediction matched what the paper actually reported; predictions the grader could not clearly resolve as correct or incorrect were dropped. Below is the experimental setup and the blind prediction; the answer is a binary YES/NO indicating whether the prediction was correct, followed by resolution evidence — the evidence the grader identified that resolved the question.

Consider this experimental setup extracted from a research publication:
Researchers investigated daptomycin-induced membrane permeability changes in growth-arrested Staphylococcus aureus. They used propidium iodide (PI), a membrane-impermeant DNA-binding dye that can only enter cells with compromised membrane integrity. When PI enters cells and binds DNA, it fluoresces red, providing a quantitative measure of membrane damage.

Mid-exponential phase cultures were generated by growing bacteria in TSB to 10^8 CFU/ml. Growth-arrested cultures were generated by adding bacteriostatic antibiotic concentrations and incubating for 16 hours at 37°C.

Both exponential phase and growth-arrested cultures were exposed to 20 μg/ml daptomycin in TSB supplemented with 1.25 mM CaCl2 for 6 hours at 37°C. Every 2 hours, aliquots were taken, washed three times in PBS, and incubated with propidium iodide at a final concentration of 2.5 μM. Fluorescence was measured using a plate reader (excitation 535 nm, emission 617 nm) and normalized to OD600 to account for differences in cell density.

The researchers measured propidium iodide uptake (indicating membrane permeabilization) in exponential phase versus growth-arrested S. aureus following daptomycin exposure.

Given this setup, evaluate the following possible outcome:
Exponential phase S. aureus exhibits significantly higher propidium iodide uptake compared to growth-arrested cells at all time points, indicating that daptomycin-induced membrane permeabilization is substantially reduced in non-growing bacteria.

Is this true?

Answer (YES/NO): YES